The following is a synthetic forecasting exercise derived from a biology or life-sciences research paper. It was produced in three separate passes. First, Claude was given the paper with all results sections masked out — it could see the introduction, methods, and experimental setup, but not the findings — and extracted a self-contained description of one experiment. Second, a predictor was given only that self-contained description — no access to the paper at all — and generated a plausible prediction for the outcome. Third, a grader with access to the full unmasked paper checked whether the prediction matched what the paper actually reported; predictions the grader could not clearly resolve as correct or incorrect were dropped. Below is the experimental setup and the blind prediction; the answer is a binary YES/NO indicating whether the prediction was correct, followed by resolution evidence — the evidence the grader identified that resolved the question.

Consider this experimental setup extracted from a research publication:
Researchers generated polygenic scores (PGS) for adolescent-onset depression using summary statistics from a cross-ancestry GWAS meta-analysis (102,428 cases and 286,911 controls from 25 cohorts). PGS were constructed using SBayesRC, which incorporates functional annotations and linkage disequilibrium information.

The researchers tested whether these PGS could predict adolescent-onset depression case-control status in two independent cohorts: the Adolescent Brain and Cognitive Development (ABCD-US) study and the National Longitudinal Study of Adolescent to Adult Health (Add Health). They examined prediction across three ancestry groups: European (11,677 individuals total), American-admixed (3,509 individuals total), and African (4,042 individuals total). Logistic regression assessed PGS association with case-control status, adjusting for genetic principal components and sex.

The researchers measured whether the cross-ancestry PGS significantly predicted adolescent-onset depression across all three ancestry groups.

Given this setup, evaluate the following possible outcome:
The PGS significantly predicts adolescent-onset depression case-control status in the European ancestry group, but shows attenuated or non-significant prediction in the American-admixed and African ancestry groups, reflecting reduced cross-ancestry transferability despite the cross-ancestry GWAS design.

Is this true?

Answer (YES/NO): NO